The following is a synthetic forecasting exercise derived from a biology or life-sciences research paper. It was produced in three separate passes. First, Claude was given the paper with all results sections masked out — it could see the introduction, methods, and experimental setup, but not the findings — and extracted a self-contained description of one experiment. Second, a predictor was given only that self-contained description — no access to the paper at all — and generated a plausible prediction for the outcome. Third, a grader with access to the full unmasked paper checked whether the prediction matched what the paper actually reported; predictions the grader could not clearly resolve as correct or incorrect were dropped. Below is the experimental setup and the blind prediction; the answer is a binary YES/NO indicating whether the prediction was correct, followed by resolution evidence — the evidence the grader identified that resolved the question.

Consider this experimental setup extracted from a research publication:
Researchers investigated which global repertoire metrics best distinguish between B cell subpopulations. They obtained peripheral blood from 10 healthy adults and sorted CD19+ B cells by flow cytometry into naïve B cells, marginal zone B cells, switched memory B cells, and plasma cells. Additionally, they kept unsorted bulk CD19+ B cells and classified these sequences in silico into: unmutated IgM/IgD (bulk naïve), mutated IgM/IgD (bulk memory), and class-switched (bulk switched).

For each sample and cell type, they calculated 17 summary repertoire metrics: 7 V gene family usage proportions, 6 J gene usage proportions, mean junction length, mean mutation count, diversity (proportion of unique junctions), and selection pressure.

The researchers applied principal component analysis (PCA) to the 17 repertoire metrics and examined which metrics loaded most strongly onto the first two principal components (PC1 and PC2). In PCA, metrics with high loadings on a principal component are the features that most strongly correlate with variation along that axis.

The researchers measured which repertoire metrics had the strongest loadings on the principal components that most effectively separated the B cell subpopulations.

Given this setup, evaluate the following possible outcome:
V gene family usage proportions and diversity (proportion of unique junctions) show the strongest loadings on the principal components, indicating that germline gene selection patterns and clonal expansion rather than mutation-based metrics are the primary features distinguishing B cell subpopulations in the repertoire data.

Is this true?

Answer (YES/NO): NO